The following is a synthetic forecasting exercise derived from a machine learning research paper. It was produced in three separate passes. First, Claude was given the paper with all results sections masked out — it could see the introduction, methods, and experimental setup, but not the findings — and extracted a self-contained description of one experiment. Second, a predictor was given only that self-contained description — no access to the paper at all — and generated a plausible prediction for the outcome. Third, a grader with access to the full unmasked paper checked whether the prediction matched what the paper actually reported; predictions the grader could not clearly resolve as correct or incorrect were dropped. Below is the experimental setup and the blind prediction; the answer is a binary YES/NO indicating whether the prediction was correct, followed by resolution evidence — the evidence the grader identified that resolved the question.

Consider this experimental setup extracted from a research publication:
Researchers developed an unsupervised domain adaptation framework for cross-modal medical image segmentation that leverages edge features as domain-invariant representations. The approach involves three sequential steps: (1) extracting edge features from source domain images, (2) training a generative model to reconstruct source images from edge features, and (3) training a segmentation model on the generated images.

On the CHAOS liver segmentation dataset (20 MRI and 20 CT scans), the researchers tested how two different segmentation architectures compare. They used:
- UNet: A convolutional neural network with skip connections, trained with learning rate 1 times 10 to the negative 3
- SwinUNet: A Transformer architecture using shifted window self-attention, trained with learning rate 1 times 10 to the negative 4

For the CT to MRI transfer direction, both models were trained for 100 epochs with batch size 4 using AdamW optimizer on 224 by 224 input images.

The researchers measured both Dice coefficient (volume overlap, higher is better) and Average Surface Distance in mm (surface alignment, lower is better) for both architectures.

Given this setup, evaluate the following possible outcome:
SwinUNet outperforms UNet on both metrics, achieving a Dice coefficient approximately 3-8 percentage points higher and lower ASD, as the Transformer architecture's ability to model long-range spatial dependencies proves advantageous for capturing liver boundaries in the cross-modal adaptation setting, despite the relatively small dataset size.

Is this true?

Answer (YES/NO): NO